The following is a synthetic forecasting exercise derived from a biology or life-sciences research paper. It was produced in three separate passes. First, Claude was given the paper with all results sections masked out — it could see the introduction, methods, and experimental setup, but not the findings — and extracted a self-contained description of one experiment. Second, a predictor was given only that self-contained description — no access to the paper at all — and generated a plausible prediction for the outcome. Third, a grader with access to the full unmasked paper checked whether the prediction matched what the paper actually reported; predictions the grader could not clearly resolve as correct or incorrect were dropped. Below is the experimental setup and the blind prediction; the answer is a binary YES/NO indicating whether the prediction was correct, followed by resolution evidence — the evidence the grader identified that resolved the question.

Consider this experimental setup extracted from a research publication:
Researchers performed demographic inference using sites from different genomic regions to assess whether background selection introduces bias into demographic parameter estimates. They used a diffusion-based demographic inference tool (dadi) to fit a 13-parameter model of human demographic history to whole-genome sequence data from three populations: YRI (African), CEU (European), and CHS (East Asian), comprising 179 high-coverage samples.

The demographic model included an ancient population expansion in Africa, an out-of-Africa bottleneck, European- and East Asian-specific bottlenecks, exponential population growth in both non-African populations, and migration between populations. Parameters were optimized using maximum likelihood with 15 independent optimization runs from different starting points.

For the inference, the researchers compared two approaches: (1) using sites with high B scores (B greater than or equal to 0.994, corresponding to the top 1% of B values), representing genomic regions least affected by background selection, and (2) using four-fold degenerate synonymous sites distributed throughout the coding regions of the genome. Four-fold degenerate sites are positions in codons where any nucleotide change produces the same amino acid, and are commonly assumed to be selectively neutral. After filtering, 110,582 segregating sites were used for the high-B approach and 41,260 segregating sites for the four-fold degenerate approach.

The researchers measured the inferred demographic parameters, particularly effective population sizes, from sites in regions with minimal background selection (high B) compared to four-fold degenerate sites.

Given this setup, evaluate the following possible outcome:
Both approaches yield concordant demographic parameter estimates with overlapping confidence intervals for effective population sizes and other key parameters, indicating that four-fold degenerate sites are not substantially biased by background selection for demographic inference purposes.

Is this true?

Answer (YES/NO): NO